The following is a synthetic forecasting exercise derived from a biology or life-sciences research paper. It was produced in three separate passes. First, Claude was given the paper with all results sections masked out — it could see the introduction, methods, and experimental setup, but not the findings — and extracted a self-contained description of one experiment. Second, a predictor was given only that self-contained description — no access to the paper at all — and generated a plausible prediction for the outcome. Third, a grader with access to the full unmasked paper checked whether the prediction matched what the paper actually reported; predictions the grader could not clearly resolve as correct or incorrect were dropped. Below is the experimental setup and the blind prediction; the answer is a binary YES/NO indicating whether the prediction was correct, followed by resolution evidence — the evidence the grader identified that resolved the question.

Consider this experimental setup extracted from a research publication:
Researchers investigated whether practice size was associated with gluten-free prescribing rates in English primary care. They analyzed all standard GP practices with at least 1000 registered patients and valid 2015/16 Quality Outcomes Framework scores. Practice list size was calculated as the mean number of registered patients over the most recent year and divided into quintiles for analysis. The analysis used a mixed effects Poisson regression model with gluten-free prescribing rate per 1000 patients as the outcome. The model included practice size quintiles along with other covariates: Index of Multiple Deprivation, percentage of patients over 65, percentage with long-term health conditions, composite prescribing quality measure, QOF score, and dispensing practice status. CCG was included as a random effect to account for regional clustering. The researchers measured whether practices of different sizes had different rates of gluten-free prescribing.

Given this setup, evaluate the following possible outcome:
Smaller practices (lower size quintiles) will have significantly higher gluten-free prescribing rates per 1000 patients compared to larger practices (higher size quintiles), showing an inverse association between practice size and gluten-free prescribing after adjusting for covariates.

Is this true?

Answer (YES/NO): NO